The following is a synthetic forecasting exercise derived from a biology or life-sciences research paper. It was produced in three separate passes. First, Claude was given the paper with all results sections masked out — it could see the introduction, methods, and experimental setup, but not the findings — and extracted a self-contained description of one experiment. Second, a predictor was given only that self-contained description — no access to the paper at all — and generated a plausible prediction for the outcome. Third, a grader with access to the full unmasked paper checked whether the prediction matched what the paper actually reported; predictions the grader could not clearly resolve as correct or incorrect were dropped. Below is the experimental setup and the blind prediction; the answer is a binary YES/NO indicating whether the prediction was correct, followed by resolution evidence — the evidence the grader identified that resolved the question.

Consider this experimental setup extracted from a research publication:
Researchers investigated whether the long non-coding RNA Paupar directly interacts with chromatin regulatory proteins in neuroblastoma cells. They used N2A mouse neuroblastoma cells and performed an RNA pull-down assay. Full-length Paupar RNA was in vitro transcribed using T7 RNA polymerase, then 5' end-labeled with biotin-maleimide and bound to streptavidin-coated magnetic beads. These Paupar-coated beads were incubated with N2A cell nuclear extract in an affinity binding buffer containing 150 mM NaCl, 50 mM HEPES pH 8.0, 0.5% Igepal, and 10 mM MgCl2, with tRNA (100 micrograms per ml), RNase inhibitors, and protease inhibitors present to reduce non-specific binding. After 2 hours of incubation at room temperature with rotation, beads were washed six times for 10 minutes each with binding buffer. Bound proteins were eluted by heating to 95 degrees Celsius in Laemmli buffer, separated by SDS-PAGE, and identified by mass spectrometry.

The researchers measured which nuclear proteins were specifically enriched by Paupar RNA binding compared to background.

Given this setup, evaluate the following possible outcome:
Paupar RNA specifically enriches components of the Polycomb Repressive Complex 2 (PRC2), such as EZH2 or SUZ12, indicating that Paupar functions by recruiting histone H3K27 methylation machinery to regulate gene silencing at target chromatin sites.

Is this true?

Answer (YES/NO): NO